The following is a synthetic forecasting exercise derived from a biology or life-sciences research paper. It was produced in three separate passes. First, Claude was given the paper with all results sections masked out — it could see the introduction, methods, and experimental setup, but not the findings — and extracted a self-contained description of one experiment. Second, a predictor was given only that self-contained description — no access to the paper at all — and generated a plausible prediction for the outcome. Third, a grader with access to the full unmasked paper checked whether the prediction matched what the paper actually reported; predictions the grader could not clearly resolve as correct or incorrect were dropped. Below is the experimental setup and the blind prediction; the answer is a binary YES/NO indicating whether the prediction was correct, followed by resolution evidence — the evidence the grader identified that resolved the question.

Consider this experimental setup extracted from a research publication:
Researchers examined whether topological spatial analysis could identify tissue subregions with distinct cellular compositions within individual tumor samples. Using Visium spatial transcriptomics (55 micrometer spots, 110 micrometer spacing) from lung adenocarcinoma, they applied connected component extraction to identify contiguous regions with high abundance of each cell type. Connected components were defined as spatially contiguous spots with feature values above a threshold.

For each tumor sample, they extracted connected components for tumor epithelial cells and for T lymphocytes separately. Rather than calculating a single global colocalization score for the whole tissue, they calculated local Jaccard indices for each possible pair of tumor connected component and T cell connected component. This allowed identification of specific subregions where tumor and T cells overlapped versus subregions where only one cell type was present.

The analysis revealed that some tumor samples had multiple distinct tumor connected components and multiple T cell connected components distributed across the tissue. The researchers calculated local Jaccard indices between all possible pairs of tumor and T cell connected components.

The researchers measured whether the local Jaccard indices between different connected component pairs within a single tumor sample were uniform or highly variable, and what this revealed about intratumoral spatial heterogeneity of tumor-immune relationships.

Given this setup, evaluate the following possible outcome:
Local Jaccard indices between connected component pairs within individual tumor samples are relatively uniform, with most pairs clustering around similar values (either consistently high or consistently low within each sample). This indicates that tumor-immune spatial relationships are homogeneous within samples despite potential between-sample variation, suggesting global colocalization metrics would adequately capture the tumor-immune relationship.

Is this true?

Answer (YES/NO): NO